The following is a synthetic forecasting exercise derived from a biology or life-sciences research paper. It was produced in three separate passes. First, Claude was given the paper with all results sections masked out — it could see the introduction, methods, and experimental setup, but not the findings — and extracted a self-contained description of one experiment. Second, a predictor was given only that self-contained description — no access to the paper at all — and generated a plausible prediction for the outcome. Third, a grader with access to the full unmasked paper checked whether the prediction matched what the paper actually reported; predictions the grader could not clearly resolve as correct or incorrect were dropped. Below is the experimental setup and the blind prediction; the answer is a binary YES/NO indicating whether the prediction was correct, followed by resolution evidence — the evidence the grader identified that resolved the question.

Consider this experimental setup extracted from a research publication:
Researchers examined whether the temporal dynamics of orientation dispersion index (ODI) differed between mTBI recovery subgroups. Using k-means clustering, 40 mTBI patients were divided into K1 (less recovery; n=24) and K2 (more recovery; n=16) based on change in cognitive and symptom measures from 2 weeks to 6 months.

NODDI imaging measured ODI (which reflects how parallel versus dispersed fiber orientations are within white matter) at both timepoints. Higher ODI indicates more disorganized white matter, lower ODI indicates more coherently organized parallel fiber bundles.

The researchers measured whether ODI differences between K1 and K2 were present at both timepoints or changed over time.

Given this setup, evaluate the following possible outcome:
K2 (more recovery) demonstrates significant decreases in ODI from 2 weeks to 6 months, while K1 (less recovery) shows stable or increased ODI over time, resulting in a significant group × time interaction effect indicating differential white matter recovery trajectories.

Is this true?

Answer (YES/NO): NO